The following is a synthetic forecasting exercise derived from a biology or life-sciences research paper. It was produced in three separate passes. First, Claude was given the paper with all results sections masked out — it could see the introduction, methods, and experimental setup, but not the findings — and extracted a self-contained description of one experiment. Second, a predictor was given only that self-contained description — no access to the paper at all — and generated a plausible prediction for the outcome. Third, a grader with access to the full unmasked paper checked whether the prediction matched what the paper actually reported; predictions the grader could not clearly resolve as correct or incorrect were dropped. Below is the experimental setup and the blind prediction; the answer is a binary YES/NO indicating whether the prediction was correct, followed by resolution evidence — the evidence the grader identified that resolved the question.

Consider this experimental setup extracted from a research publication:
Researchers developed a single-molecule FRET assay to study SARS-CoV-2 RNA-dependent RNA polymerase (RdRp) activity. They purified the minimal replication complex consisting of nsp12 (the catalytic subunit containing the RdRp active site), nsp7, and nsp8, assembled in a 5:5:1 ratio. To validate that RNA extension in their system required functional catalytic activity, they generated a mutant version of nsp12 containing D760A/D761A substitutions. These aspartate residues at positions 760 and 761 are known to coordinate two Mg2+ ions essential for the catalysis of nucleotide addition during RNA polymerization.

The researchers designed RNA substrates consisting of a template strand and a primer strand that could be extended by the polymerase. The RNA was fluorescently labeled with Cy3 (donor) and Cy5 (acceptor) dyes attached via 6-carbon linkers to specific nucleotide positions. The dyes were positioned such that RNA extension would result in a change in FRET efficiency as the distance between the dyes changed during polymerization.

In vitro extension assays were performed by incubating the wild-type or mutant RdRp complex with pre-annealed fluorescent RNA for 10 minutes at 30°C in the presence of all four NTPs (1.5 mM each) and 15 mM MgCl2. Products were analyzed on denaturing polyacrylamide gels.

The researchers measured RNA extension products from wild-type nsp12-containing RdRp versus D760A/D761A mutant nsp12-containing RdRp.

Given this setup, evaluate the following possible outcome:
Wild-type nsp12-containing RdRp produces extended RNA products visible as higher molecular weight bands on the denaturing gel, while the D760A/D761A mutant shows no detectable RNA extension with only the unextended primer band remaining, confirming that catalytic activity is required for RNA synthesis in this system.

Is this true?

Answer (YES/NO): NO